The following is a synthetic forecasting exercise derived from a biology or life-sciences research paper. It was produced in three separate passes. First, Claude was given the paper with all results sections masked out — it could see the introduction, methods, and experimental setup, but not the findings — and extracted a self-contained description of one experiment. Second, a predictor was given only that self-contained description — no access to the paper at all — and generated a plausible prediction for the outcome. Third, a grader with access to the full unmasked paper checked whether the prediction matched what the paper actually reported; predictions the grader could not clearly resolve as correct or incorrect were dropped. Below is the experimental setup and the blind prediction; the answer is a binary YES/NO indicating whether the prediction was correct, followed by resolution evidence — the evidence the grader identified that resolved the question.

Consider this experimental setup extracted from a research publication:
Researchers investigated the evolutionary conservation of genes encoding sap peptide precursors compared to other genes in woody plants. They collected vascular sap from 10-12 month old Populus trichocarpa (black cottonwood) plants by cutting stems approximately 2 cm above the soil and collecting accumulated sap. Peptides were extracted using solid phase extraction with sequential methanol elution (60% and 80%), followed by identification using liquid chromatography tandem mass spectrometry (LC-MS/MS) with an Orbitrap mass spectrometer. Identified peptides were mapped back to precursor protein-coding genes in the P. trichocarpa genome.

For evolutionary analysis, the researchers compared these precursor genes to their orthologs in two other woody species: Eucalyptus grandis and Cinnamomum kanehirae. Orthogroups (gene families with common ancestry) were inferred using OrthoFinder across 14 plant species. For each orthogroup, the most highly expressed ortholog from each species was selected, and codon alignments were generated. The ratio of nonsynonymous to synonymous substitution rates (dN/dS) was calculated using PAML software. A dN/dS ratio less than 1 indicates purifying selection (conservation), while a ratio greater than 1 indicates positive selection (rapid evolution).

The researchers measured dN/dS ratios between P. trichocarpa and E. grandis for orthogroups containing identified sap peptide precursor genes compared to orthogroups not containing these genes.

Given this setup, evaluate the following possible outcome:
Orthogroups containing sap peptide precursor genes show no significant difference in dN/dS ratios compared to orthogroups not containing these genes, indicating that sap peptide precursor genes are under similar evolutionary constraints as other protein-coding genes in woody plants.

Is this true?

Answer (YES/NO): NO